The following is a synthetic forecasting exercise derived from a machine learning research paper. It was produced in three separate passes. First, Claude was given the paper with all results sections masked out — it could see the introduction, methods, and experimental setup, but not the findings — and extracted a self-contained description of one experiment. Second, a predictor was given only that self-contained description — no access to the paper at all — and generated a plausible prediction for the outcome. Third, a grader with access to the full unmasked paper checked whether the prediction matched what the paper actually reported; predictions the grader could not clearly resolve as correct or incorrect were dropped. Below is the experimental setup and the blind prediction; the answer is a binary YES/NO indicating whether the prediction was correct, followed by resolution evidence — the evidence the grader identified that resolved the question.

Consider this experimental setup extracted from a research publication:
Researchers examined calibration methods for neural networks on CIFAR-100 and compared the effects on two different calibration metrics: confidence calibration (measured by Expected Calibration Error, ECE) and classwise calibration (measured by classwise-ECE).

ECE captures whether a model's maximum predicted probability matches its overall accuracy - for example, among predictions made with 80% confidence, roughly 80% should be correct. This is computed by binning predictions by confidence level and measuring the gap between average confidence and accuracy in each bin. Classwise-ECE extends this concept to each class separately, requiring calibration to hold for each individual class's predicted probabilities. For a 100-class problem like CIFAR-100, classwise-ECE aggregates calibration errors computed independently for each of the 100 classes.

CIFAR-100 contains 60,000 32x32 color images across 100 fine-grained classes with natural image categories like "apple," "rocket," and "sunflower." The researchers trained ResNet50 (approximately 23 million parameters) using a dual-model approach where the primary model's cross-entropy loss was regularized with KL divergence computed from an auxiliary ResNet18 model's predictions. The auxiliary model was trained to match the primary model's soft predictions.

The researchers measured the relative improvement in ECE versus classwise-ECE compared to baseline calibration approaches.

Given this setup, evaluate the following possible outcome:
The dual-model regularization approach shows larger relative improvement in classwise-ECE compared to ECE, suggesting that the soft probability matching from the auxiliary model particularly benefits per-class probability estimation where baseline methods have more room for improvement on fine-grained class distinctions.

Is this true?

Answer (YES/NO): NO